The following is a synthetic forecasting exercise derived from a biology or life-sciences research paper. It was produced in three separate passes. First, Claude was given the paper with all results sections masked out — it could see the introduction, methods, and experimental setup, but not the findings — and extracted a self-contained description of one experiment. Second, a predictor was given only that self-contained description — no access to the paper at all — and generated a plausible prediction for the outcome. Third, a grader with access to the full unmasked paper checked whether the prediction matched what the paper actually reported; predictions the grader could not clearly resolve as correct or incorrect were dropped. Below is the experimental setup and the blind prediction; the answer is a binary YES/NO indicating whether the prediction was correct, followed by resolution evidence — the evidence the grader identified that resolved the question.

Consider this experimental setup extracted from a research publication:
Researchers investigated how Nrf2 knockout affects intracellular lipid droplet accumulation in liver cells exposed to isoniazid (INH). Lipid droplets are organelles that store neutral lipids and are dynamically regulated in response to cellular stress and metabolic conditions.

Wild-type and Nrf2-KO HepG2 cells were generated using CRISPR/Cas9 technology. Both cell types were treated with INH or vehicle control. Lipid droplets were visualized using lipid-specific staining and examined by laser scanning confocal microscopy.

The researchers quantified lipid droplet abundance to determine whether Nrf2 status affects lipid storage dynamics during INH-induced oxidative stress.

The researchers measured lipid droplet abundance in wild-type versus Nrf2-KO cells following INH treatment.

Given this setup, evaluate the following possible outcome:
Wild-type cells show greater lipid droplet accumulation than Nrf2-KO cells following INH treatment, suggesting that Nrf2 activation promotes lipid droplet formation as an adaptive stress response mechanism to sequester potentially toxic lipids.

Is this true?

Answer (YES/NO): NO